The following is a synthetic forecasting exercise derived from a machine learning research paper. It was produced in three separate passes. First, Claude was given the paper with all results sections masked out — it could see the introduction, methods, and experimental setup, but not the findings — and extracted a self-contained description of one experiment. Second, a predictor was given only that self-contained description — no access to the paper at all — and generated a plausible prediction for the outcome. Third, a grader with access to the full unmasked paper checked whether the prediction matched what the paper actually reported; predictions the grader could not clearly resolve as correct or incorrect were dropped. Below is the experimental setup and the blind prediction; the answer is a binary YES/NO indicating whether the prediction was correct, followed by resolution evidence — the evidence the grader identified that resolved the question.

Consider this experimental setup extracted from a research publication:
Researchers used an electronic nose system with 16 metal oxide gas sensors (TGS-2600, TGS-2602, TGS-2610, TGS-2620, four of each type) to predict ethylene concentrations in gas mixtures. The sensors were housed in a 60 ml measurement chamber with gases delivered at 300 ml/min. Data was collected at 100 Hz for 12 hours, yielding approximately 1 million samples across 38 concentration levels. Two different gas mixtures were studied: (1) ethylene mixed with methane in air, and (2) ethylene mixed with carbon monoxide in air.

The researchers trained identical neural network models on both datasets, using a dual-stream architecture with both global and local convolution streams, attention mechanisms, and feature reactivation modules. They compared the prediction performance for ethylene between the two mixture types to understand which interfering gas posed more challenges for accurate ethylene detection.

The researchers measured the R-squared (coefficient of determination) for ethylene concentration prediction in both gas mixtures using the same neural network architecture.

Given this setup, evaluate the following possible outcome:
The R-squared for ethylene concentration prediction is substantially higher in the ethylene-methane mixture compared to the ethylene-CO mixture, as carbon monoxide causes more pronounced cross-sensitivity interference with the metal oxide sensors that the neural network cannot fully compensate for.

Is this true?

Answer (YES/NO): NO